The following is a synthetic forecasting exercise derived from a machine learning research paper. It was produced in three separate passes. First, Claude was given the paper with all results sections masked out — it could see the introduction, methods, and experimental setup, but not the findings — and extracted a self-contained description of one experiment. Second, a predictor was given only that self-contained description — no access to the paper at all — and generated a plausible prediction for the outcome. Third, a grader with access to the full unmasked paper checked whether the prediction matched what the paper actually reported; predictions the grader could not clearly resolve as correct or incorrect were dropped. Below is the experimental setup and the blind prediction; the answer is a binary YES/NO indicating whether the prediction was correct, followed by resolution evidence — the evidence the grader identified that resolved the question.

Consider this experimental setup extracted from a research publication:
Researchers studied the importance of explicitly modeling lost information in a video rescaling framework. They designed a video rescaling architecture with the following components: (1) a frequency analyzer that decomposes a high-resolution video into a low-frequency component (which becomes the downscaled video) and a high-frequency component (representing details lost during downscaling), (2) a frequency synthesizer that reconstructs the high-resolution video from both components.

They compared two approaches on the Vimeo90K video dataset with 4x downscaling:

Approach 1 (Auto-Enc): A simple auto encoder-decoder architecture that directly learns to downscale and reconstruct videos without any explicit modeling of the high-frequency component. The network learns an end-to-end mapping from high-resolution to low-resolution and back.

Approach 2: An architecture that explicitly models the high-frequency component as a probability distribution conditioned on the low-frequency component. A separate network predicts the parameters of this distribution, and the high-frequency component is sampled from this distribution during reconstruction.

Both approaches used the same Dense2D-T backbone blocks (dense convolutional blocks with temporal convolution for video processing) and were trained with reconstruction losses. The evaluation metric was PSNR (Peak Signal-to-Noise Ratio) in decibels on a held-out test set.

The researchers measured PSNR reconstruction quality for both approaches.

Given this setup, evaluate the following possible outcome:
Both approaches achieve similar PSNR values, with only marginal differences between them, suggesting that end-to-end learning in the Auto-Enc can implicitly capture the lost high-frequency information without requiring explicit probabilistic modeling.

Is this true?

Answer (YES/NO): NO